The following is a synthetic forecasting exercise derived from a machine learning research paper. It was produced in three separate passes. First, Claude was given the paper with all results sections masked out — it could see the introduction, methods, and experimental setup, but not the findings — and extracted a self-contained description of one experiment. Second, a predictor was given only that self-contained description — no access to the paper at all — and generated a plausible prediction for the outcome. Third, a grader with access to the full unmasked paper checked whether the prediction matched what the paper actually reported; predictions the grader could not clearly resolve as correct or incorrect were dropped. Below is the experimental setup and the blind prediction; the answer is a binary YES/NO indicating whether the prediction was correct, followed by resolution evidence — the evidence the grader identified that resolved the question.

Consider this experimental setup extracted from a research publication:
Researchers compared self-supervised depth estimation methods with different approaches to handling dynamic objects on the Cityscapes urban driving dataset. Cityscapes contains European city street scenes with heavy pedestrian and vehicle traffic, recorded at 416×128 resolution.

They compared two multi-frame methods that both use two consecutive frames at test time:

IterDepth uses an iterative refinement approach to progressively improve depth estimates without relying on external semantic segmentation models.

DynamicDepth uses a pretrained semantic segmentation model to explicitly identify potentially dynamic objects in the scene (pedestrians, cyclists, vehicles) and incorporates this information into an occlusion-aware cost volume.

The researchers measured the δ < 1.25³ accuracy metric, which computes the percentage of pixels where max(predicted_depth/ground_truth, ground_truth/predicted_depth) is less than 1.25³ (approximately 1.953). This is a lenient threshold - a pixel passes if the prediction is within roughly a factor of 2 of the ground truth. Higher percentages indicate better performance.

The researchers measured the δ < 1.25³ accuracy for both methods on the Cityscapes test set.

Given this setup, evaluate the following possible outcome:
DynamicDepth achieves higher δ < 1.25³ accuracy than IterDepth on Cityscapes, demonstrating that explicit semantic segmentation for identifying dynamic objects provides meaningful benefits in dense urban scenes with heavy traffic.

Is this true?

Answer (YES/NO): NO